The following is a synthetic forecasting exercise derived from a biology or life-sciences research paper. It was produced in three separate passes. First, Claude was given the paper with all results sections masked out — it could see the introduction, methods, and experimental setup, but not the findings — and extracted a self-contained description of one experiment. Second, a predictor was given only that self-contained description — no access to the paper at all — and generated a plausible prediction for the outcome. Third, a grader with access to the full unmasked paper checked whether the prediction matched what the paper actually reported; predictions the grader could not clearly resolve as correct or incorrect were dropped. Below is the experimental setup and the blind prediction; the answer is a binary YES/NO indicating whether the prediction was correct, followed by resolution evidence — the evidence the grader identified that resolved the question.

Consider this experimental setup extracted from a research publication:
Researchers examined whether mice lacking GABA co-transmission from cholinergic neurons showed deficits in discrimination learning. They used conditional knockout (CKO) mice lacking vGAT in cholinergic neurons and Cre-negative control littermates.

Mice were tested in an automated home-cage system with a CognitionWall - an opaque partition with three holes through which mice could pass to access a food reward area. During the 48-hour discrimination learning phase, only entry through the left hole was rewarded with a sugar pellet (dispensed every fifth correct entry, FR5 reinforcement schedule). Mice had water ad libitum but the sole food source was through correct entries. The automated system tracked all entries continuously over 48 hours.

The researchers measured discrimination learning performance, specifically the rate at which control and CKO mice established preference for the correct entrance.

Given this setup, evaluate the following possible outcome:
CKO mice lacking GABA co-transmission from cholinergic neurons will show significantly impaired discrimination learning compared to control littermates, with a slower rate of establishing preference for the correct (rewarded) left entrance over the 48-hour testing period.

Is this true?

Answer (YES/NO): NO